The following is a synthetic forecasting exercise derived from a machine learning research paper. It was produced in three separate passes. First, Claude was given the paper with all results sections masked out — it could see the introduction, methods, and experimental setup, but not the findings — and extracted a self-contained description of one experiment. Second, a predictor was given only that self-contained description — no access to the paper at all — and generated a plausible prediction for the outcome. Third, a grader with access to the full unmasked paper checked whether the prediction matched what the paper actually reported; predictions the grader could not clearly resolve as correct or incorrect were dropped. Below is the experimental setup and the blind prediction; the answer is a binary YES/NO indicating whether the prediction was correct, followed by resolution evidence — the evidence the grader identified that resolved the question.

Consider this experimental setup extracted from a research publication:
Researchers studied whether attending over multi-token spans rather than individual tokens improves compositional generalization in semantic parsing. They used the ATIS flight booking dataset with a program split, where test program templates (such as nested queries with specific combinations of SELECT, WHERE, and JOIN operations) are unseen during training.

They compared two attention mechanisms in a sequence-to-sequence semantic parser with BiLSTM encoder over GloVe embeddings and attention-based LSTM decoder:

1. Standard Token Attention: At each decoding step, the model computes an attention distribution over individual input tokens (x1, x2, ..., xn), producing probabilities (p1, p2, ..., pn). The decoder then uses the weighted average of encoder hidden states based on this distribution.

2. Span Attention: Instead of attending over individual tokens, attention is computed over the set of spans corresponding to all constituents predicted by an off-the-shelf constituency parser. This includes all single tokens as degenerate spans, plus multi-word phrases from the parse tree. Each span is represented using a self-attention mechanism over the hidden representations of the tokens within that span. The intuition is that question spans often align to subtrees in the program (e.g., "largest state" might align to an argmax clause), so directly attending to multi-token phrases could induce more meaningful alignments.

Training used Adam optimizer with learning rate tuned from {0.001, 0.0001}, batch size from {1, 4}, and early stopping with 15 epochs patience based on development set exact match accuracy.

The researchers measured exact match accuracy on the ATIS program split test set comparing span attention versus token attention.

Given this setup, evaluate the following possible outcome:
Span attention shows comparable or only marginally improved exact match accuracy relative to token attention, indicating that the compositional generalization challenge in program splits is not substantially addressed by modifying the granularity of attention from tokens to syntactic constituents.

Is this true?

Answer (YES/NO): NO